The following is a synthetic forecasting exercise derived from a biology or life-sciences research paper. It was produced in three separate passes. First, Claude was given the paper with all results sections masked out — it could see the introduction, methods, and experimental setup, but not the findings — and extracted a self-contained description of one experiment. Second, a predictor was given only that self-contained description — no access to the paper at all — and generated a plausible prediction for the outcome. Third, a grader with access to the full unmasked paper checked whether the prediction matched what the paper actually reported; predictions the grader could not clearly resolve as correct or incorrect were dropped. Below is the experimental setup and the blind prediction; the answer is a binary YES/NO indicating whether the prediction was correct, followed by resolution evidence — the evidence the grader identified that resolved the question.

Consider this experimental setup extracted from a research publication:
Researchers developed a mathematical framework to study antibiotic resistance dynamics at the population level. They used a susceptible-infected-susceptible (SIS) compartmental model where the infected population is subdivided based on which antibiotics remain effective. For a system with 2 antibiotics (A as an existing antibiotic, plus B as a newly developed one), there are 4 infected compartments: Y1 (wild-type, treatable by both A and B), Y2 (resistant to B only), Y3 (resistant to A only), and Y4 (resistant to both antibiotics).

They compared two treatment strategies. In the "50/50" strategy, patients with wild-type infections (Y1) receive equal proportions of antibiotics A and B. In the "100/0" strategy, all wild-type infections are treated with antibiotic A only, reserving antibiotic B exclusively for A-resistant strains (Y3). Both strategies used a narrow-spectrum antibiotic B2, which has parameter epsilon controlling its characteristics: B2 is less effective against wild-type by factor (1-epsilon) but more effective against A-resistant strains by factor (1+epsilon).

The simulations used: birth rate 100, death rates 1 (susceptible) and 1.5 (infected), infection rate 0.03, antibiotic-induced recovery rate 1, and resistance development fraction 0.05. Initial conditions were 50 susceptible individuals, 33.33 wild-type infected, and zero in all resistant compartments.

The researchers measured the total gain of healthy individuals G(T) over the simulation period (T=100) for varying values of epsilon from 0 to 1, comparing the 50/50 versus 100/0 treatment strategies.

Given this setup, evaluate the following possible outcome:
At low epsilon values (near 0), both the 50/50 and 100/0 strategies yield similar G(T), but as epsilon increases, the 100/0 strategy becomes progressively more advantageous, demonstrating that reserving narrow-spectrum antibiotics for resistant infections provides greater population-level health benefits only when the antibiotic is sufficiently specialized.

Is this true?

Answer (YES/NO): YES